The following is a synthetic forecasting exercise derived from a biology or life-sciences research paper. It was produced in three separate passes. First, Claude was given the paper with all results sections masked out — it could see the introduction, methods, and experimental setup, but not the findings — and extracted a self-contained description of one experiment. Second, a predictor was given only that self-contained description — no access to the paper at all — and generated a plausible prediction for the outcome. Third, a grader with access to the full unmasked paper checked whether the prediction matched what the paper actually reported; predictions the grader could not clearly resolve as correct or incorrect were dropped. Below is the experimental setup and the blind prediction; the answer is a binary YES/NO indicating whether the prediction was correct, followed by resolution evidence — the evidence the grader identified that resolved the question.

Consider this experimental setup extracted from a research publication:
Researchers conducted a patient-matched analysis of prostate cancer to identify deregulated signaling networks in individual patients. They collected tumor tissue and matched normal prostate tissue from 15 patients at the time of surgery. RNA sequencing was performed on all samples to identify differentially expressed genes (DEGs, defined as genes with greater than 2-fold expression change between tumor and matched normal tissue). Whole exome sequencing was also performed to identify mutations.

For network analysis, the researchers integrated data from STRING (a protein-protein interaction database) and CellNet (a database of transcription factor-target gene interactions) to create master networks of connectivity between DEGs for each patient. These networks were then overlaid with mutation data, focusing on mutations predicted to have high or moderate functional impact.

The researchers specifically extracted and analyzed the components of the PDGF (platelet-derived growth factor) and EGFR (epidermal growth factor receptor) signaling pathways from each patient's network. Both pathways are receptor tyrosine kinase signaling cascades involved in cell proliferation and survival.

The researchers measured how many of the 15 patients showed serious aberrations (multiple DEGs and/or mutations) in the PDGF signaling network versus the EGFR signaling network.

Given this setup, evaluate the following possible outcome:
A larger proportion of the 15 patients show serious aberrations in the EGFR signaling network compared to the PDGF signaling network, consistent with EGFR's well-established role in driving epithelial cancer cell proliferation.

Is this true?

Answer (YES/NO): NO